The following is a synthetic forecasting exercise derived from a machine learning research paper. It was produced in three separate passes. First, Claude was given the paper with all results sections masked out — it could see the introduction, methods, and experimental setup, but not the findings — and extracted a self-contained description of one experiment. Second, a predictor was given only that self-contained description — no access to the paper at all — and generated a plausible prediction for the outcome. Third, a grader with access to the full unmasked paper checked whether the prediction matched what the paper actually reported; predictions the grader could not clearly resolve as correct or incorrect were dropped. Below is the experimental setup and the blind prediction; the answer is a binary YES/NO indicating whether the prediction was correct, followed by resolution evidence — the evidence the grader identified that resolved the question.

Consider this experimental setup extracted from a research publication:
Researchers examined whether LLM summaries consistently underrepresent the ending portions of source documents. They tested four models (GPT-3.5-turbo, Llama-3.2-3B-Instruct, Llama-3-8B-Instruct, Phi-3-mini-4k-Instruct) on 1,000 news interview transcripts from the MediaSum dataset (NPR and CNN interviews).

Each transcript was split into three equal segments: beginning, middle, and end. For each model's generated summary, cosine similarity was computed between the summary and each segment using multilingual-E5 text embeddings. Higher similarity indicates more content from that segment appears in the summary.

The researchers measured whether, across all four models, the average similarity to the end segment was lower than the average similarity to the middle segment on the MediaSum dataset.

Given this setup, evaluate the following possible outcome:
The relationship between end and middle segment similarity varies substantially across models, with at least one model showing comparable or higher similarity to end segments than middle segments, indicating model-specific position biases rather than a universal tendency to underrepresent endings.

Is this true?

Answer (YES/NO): NO